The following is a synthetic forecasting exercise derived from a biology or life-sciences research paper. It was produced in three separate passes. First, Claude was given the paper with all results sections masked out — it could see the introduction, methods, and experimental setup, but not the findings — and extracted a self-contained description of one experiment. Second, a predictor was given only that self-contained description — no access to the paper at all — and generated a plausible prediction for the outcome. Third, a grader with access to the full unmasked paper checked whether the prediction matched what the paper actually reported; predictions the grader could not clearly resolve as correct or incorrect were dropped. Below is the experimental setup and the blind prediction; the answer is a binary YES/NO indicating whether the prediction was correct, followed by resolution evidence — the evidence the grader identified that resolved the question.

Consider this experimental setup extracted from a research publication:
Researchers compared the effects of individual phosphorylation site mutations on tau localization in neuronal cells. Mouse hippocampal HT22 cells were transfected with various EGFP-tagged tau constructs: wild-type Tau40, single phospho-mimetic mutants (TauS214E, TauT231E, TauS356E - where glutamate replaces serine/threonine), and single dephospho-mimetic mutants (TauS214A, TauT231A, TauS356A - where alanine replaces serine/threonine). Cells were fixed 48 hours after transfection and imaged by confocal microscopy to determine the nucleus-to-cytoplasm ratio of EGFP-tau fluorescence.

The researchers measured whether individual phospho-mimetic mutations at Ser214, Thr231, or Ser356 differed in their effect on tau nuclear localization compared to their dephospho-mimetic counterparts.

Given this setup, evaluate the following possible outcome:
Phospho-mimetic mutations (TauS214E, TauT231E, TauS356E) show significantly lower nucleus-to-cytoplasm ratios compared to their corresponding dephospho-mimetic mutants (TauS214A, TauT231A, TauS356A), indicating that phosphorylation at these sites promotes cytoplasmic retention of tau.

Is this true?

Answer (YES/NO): NO